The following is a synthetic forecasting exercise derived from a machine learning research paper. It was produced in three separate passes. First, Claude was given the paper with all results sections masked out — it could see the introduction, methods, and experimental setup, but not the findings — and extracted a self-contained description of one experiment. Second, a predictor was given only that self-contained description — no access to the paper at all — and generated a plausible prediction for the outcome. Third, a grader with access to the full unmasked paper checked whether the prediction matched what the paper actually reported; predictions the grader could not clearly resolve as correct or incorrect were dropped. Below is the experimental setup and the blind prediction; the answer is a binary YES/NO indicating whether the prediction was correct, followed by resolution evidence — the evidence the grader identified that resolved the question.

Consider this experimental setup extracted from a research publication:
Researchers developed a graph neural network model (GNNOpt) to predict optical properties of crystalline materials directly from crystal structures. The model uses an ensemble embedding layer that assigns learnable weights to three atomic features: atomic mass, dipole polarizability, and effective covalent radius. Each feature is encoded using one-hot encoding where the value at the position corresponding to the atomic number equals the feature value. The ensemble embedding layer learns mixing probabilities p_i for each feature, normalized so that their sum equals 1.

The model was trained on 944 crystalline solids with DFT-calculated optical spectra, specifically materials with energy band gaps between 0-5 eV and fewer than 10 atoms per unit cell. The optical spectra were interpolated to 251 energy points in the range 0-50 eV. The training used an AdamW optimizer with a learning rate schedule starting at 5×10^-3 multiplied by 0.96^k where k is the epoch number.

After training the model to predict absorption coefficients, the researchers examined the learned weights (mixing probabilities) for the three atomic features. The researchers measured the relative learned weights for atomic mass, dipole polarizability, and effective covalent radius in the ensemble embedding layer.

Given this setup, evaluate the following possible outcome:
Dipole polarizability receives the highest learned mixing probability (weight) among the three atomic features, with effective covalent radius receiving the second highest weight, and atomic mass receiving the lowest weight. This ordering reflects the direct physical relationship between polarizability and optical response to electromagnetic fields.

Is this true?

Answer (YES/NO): NO